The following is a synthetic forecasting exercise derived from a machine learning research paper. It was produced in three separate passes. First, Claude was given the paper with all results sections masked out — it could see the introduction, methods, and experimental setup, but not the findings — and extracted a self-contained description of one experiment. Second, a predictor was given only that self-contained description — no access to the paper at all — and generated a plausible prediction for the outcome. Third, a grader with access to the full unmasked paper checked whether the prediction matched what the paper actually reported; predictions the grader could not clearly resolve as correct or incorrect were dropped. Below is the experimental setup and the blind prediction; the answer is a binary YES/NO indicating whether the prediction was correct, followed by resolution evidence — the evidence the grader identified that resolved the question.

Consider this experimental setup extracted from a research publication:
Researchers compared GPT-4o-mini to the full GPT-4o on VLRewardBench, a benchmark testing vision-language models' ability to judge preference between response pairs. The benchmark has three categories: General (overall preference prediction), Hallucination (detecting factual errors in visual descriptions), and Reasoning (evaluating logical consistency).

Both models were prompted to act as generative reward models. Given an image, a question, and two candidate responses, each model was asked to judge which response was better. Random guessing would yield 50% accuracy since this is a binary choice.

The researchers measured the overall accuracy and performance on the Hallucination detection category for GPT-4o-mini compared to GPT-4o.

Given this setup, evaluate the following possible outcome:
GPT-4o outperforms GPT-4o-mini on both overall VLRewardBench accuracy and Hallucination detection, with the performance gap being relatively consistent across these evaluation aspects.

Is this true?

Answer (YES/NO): NO